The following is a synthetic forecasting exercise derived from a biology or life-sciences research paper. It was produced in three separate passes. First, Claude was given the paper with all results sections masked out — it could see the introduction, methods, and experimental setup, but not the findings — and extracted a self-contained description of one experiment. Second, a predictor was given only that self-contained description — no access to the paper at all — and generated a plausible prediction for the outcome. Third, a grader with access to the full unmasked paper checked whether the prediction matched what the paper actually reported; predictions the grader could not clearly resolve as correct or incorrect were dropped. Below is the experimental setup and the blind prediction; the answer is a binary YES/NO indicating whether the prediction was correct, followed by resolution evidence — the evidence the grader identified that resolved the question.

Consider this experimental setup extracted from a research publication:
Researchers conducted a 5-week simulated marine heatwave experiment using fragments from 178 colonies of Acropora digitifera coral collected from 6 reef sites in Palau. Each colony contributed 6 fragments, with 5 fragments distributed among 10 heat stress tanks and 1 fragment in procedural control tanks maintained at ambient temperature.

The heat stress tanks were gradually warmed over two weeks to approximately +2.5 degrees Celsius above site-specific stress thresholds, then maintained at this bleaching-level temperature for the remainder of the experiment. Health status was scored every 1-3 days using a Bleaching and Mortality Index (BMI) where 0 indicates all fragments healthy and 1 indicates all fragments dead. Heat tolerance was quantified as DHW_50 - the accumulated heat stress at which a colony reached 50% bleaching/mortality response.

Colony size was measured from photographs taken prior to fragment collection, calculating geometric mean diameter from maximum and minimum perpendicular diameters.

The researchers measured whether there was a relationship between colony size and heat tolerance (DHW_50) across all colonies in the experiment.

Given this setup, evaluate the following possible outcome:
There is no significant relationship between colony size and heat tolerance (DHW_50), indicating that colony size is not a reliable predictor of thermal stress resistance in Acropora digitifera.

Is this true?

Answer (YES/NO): NO